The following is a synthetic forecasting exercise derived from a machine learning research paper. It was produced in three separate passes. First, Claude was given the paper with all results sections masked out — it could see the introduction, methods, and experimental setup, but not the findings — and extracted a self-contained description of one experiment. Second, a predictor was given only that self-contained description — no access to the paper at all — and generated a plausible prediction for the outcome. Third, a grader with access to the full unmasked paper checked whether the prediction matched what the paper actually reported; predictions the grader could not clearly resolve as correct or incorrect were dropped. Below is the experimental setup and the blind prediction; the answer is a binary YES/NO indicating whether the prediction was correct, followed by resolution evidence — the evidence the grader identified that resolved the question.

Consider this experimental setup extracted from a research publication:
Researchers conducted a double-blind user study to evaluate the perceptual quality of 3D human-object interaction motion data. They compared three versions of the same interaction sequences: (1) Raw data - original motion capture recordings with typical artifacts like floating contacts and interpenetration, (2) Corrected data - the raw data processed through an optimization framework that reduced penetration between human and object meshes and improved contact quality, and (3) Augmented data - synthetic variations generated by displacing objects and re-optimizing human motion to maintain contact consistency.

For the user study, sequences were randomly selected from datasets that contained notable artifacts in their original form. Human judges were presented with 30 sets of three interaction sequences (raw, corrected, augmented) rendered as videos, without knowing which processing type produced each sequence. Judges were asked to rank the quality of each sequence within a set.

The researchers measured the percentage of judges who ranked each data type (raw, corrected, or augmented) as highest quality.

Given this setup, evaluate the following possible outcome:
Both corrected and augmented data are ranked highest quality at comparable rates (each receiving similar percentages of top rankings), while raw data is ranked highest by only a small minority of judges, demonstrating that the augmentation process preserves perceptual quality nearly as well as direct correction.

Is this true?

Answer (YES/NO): YES